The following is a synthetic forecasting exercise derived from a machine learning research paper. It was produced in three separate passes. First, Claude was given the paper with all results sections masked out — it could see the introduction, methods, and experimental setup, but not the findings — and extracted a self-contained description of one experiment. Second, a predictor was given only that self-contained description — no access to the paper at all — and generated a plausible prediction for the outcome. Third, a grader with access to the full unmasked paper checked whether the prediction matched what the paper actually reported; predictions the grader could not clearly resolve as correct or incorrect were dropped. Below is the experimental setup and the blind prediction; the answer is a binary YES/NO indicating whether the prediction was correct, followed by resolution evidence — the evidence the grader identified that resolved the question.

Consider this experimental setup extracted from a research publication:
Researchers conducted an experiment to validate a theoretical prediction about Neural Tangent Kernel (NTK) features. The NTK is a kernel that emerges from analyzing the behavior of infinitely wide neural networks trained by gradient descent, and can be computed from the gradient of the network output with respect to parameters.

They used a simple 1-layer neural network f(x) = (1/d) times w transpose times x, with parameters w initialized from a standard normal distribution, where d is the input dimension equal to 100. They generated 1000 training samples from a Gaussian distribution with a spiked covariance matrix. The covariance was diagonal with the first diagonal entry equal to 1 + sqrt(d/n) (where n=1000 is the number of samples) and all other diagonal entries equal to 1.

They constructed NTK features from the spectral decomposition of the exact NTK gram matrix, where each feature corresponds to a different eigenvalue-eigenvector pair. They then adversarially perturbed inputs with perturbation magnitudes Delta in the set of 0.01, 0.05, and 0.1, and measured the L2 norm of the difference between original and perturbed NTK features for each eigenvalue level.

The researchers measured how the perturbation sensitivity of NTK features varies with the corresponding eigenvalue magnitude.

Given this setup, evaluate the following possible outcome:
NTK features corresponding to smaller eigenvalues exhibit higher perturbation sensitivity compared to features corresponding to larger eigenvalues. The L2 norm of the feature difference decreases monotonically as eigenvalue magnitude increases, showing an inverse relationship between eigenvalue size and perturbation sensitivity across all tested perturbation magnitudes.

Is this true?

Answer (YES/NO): YES